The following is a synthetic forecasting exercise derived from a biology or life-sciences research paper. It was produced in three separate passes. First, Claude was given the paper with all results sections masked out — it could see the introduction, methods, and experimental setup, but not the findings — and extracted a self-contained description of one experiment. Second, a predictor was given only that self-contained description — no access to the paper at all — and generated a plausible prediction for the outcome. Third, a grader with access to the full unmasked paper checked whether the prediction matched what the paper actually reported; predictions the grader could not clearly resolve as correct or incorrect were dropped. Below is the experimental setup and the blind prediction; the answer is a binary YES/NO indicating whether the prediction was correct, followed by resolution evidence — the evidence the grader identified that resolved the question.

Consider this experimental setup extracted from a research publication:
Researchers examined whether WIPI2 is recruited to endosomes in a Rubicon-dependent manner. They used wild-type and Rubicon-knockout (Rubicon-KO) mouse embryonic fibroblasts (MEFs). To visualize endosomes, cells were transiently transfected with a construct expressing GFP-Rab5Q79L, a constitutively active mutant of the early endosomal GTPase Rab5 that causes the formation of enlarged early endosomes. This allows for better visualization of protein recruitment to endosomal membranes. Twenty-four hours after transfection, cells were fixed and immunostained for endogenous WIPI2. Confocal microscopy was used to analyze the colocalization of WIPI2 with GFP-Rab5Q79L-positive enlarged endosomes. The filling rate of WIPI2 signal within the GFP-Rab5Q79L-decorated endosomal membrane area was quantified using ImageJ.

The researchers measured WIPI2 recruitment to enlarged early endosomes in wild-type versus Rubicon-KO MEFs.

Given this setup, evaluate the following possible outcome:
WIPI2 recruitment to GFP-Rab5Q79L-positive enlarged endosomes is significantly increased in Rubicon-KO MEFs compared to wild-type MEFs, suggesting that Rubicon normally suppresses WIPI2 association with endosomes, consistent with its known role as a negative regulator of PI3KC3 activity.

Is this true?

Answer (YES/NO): NO